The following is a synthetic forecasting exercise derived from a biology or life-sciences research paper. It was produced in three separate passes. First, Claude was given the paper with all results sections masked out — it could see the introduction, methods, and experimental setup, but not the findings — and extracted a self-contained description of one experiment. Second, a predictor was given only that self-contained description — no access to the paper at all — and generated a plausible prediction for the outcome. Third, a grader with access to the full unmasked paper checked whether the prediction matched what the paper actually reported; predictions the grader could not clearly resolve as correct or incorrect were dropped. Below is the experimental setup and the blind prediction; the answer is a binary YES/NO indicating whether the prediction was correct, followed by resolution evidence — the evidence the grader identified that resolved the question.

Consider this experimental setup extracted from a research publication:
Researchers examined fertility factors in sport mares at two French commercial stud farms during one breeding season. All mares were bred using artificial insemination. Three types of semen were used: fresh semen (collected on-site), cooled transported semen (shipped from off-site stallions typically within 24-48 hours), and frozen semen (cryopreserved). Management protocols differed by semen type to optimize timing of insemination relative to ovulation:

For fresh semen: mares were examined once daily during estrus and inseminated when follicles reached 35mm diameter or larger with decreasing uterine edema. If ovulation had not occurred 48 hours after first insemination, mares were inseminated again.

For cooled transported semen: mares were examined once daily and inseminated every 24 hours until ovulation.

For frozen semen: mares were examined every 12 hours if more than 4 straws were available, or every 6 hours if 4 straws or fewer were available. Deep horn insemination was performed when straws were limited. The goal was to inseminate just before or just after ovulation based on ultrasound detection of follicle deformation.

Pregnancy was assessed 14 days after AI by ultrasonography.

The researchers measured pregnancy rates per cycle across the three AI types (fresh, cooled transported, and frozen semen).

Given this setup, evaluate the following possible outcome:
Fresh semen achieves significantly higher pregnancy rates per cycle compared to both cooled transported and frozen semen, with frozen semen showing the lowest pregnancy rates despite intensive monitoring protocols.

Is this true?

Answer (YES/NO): NO